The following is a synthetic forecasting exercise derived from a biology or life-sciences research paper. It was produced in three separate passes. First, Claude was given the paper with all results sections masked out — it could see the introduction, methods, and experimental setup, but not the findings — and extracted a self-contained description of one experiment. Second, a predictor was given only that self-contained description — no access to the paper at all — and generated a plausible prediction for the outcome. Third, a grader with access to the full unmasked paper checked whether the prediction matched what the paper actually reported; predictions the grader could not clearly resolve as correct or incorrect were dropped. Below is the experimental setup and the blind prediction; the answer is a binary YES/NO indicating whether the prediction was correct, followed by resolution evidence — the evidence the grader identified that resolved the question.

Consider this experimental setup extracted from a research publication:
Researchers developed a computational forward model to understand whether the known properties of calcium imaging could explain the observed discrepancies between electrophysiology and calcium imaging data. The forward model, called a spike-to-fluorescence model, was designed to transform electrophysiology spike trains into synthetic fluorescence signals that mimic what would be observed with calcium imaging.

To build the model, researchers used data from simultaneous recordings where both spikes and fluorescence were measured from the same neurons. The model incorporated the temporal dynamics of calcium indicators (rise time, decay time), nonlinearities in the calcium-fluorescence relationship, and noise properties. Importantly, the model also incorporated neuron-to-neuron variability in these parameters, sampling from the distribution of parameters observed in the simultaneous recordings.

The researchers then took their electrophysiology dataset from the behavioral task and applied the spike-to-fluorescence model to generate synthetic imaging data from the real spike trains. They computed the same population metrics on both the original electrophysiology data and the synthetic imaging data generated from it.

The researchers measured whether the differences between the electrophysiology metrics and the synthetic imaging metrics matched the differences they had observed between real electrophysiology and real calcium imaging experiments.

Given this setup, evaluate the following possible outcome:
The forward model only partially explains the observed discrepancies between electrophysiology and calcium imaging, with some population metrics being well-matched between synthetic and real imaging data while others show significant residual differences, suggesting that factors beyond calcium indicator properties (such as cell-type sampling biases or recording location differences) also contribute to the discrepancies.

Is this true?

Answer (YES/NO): NO